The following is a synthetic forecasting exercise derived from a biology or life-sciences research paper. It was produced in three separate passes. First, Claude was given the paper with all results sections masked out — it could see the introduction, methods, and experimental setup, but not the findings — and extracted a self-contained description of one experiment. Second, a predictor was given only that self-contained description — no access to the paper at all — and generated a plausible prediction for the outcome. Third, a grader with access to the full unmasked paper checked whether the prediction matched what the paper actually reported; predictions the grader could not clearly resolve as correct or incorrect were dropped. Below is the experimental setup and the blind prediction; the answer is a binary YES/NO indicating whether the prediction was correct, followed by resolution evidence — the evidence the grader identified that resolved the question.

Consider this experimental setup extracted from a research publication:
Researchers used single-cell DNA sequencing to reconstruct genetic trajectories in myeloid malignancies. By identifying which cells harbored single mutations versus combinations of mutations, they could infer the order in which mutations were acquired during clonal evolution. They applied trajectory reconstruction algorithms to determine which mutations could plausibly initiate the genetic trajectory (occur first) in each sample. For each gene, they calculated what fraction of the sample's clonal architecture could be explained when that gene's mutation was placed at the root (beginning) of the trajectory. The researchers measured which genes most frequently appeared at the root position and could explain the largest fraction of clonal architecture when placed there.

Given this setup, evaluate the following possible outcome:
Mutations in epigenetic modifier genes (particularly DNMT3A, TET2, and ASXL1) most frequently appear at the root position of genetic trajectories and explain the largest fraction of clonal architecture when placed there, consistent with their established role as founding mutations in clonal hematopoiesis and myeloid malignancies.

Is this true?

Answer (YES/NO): NO